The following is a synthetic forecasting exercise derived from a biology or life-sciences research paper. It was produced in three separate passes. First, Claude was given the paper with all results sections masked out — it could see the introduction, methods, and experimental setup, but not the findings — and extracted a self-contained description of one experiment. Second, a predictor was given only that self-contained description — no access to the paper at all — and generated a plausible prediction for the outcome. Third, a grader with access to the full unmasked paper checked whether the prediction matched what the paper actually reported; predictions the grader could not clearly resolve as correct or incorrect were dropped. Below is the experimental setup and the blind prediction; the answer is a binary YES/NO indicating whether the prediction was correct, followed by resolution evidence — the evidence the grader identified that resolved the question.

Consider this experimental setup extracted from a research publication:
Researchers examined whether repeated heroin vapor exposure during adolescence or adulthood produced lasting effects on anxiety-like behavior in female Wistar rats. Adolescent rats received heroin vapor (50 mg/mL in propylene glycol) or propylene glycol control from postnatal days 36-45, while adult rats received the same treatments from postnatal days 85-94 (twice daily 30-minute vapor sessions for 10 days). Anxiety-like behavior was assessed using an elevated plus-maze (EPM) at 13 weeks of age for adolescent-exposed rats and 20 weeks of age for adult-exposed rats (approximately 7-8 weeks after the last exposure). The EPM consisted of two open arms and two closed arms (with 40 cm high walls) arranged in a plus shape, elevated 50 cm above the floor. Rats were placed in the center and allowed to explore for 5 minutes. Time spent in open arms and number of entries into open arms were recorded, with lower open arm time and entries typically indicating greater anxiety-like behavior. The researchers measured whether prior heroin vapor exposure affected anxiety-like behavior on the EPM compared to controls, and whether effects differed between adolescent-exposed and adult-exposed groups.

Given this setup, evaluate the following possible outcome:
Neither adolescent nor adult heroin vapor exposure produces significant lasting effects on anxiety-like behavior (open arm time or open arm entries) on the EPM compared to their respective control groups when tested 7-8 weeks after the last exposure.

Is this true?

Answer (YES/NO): NO